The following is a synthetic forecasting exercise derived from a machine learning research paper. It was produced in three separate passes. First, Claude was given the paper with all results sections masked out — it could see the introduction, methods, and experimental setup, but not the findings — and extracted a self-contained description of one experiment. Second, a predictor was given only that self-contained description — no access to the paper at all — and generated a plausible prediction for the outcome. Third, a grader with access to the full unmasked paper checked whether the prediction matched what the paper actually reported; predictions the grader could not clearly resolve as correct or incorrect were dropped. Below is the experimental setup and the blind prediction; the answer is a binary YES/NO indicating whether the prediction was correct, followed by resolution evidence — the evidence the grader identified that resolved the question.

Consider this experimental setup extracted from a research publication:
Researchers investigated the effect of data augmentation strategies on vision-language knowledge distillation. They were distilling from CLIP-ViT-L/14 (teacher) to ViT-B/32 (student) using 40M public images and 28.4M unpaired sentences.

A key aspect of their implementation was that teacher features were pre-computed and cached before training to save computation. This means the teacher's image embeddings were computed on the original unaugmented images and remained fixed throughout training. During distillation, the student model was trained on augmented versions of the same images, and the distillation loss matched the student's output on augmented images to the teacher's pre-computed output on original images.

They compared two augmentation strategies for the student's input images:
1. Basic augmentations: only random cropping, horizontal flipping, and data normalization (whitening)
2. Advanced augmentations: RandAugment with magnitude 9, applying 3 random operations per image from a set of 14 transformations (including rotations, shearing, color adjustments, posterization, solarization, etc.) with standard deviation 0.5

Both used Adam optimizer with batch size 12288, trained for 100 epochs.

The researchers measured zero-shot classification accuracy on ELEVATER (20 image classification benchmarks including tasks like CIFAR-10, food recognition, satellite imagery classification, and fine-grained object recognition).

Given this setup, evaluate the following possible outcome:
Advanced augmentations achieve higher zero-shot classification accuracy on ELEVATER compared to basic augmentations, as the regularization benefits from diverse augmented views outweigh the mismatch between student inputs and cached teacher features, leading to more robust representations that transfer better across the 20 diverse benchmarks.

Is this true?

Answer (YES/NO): NO